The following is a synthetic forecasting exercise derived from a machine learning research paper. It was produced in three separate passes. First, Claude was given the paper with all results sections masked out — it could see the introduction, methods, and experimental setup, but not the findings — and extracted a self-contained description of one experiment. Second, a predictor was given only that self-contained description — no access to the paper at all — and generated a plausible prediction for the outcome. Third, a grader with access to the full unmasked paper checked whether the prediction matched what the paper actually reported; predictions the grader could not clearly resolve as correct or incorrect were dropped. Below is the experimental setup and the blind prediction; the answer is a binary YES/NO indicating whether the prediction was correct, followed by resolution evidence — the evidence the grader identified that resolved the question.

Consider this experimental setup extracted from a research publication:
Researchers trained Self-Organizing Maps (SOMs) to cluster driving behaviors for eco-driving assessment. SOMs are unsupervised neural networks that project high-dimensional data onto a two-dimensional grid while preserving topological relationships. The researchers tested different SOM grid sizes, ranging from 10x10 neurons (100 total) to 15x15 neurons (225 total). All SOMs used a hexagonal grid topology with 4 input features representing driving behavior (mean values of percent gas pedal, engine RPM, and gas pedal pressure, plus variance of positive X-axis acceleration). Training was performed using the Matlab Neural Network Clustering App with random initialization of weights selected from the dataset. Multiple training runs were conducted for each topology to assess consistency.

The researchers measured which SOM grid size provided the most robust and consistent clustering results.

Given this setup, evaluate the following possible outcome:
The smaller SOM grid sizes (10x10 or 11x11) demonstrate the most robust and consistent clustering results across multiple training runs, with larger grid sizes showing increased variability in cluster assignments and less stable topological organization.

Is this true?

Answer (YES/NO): YES